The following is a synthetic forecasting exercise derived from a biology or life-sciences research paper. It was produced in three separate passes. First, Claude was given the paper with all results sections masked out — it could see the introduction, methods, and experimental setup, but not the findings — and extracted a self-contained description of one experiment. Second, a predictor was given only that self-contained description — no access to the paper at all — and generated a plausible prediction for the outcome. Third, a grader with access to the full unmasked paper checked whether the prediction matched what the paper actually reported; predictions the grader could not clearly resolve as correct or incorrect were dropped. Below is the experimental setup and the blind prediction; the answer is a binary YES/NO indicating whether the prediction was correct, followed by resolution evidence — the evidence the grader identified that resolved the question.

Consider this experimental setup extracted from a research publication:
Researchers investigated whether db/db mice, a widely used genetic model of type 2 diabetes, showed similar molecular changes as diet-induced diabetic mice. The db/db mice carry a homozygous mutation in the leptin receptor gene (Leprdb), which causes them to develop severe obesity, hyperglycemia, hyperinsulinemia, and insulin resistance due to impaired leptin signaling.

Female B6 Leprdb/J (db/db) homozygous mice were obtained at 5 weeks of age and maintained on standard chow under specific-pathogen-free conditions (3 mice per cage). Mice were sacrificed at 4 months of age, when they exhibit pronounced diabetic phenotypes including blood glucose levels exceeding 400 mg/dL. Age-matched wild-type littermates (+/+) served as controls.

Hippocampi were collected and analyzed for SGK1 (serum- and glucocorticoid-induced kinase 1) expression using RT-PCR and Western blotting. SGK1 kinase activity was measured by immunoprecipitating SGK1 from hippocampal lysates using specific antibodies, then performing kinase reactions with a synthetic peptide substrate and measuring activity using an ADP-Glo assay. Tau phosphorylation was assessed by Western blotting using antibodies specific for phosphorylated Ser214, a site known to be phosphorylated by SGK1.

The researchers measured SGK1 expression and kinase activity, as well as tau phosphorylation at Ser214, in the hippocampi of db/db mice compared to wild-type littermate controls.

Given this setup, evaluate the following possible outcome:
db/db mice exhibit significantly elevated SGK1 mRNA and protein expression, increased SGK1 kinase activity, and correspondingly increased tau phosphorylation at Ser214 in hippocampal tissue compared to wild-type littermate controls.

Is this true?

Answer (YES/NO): YES